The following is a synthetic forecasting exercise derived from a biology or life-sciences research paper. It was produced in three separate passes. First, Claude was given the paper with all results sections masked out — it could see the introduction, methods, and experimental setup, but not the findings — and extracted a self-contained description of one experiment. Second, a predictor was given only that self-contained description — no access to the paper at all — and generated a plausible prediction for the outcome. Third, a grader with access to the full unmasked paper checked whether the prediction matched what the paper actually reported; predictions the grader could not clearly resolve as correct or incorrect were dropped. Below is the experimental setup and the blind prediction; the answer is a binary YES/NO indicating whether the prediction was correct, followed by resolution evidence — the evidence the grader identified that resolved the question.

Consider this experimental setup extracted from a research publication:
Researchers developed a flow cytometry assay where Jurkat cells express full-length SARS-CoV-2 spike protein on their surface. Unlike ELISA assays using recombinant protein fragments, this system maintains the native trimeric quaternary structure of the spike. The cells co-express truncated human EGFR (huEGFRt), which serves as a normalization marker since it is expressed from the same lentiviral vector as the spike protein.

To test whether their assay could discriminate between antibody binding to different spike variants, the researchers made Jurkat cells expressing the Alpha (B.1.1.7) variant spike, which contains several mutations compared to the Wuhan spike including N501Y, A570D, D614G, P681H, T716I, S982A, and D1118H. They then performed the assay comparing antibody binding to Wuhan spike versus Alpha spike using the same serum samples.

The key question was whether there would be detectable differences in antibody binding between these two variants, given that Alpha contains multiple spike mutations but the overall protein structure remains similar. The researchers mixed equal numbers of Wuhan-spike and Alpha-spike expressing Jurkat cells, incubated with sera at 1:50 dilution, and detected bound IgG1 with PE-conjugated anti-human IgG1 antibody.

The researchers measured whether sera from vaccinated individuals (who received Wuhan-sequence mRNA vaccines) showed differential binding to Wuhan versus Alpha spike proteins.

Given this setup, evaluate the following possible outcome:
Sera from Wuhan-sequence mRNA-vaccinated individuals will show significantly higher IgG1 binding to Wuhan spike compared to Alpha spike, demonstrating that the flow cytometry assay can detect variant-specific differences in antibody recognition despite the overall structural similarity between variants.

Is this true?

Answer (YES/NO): YES